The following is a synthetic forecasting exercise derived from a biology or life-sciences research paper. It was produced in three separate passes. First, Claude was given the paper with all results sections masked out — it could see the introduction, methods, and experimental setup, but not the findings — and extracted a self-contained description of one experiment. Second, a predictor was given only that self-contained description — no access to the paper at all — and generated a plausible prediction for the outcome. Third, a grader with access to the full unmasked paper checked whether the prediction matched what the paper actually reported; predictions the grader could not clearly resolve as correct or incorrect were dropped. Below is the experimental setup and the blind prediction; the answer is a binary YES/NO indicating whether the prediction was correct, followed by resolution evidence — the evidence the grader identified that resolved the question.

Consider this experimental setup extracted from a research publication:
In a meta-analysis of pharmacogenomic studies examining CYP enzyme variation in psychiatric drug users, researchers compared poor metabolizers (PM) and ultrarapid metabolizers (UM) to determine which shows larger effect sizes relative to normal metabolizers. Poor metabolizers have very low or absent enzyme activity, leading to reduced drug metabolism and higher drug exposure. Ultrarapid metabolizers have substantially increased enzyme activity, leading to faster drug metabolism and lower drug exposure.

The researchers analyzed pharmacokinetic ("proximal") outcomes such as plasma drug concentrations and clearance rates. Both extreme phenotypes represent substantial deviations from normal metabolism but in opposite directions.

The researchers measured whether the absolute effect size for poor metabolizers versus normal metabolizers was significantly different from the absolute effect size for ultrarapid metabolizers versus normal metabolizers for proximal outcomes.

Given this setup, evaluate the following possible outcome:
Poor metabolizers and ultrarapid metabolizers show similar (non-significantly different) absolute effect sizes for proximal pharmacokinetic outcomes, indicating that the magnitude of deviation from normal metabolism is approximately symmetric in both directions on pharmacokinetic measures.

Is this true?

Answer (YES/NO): NO